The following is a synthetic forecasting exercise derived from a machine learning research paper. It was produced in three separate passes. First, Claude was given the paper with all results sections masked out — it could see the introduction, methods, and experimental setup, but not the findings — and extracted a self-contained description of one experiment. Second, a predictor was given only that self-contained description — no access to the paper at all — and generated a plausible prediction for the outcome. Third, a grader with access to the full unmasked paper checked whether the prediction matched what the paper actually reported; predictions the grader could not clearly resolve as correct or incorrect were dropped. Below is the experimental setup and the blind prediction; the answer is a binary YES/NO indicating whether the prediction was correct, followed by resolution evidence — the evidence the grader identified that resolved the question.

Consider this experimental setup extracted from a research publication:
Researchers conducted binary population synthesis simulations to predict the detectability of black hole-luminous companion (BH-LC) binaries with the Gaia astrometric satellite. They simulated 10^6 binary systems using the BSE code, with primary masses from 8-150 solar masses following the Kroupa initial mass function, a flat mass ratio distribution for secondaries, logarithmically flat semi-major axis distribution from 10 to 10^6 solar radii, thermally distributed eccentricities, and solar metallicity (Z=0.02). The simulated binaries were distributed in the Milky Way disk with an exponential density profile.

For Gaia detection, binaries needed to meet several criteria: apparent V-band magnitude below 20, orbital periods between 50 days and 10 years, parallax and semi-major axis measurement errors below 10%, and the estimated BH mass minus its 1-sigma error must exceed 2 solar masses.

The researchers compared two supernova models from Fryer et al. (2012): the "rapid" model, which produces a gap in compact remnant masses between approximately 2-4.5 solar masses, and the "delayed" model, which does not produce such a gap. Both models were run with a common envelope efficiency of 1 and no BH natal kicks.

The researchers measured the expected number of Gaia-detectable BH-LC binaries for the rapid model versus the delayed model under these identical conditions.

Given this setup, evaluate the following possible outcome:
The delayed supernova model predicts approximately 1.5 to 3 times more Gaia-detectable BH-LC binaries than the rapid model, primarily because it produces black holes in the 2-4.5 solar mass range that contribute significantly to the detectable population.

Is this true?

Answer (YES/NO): NO